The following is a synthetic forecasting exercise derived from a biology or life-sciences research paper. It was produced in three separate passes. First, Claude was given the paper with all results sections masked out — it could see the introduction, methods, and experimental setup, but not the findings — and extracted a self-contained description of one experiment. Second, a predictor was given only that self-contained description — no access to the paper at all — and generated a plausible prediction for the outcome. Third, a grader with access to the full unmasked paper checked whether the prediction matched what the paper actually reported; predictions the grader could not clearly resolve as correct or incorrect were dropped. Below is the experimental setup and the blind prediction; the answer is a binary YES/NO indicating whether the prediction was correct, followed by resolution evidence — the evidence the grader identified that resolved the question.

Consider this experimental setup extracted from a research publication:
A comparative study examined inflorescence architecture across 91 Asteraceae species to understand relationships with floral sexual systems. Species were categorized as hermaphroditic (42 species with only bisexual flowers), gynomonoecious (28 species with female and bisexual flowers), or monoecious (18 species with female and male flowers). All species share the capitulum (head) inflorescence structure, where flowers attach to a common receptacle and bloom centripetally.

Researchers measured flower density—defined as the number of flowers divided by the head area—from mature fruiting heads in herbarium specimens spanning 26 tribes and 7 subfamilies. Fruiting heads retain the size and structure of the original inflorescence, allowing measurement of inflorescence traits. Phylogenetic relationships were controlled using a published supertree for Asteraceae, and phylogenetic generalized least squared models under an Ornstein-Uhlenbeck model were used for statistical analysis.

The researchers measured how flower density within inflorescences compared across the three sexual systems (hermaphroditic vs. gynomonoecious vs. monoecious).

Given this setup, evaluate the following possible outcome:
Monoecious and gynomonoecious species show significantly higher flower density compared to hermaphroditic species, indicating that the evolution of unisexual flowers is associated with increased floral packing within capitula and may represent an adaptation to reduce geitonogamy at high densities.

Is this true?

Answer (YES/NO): NO